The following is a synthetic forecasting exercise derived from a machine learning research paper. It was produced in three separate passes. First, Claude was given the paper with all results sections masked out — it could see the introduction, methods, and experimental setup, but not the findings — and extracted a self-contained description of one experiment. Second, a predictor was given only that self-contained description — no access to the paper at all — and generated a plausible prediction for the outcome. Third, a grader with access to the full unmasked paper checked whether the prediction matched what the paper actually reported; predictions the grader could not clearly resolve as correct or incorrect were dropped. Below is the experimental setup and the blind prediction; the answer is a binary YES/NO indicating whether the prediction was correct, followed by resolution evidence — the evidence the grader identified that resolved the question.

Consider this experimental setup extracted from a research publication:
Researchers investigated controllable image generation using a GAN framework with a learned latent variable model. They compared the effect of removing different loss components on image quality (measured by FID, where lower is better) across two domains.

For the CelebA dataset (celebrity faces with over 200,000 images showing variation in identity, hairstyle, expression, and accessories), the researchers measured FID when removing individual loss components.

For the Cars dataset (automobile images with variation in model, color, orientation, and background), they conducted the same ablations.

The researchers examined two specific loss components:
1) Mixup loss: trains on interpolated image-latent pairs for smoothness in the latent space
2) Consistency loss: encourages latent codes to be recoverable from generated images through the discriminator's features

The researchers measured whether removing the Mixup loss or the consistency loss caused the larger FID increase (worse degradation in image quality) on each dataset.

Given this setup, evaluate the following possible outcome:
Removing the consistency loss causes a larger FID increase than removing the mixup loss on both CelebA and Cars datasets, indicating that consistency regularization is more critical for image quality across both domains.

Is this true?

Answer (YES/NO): NO